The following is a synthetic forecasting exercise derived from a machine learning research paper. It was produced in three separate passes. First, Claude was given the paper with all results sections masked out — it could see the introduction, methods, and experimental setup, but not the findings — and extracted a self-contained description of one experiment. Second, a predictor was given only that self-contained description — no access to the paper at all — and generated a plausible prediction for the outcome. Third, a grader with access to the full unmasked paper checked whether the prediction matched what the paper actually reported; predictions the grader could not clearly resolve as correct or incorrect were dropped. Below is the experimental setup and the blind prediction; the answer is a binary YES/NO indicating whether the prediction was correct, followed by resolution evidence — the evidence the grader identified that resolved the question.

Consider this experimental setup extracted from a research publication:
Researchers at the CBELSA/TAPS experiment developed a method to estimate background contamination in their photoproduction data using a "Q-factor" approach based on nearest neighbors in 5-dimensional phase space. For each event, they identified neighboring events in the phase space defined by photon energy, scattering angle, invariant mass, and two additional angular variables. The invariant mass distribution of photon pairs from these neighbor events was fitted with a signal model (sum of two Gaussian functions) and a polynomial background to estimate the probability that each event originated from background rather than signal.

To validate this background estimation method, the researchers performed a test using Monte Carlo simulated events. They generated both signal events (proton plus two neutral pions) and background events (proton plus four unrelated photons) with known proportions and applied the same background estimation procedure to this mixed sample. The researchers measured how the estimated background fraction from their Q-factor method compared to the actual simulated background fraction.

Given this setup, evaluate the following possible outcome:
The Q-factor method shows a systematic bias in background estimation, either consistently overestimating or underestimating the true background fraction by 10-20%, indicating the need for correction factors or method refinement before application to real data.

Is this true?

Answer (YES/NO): NO